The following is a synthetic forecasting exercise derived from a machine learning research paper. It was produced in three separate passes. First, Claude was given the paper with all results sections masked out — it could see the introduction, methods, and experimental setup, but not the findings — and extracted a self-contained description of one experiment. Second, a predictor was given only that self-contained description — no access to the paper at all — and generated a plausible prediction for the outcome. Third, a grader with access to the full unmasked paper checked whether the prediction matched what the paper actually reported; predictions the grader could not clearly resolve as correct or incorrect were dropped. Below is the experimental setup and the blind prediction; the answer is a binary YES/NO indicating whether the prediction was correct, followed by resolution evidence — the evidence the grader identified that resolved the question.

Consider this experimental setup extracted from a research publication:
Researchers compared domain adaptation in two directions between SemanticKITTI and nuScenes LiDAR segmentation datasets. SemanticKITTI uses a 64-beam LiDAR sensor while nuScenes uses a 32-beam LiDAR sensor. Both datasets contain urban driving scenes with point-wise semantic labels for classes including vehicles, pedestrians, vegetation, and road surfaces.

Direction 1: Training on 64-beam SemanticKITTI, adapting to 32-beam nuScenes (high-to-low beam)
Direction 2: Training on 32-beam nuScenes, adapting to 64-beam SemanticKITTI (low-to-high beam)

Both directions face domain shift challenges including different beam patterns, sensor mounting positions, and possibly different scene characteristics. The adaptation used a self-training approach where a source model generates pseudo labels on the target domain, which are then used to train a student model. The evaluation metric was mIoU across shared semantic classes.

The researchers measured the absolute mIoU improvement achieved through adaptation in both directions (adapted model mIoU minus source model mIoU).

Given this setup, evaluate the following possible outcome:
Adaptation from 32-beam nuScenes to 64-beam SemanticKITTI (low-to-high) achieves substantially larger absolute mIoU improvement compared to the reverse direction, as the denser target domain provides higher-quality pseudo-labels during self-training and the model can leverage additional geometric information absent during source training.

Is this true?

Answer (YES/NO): NO